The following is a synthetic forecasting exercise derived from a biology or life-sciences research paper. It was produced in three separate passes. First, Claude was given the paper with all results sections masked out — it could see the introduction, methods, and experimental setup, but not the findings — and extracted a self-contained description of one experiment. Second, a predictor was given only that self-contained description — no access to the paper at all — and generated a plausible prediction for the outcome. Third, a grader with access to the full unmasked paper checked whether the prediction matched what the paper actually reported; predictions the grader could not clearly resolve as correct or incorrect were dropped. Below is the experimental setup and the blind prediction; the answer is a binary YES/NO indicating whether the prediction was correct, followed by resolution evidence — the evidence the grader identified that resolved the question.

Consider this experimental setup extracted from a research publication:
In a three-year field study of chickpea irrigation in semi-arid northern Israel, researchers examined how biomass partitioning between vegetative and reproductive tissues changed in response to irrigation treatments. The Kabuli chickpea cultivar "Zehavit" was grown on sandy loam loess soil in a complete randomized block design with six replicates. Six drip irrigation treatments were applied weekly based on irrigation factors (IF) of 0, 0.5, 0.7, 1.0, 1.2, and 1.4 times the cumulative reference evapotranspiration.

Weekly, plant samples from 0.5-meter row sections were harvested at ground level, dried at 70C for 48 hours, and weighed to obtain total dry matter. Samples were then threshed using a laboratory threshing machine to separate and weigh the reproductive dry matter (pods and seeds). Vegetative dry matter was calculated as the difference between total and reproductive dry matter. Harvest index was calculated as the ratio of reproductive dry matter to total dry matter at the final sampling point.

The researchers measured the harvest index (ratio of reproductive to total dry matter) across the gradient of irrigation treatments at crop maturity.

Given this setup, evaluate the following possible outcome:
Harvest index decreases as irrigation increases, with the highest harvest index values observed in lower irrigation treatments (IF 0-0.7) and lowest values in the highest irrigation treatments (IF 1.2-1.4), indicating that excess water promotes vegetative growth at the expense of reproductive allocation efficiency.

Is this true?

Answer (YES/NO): NO